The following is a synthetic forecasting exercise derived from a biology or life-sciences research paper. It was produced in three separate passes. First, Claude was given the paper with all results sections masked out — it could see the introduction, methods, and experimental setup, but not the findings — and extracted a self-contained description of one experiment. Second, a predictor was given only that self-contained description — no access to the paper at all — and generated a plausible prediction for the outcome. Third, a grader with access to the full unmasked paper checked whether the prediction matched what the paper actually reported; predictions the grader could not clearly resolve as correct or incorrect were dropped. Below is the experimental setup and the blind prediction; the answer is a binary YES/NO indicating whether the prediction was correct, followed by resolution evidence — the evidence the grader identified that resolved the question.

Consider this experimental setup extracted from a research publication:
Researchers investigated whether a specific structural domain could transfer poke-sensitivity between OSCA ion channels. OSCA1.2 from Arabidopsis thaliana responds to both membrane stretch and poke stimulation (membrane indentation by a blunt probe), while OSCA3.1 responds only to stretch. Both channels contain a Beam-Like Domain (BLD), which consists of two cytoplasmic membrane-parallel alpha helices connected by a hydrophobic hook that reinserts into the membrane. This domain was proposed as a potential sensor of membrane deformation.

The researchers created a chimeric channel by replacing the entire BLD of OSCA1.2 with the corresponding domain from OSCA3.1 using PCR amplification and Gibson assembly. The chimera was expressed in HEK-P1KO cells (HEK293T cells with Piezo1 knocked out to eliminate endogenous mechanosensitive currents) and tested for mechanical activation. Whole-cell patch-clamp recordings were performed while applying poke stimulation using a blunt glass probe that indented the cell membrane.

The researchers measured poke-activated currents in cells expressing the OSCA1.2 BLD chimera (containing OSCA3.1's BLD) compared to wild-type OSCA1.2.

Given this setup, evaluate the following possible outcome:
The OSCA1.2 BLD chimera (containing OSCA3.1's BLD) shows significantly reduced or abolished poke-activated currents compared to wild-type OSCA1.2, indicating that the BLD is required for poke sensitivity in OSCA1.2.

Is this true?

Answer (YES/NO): NO